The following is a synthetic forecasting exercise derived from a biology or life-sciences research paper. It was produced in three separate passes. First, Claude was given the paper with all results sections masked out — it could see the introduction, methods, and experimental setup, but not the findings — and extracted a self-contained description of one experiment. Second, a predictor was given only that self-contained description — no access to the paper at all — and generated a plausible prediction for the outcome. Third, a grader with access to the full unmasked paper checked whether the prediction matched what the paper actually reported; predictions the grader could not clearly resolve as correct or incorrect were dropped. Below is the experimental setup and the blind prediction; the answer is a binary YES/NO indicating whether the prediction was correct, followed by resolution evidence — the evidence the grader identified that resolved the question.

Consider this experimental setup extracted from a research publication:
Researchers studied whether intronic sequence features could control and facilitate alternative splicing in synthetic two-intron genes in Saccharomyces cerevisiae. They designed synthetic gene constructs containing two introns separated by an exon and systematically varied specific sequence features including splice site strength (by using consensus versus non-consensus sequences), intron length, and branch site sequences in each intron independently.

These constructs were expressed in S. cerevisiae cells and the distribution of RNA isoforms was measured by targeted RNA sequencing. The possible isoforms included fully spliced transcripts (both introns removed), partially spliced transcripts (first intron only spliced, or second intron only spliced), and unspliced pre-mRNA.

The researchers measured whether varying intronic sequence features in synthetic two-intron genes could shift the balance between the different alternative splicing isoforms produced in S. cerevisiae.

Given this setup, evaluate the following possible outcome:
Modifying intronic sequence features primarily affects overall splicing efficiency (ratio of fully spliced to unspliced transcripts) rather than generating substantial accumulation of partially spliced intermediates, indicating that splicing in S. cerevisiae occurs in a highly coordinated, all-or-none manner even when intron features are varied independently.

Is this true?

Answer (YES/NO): NO